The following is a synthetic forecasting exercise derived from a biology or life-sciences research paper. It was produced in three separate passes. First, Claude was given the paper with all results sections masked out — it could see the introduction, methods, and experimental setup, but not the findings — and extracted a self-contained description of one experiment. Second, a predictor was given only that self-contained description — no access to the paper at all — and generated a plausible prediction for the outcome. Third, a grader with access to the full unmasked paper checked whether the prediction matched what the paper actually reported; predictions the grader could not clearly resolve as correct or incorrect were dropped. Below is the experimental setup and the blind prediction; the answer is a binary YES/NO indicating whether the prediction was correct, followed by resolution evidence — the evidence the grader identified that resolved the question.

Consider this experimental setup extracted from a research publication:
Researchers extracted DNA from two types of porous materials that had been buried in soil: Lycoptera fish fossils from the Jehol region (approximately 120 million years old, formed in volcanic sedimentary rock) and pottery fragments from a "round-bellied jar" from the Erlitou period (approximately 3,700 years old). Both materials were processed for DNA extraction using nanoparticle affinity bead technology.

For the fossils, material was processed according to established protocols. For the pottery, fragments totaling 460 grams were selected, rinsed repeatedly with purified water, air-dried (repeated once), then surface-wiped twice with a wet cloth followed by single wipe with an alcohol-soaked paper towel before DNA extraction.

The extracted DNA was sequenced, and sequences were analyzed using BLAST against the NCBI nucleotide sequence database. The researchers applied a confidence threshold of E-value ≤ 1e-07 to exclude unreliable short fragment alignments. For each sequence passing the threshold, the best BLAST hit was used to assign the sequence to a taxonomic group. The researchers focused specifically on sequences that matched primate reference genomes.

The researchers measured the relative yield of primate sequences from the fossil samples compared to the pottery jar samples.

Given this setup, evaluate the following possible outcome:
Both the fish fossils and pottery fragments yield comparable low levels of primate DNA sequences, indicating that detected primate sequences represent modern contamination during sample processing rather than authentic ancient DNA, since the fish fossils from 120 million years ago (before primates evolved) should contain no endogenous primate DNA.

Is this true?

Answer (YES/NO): NO